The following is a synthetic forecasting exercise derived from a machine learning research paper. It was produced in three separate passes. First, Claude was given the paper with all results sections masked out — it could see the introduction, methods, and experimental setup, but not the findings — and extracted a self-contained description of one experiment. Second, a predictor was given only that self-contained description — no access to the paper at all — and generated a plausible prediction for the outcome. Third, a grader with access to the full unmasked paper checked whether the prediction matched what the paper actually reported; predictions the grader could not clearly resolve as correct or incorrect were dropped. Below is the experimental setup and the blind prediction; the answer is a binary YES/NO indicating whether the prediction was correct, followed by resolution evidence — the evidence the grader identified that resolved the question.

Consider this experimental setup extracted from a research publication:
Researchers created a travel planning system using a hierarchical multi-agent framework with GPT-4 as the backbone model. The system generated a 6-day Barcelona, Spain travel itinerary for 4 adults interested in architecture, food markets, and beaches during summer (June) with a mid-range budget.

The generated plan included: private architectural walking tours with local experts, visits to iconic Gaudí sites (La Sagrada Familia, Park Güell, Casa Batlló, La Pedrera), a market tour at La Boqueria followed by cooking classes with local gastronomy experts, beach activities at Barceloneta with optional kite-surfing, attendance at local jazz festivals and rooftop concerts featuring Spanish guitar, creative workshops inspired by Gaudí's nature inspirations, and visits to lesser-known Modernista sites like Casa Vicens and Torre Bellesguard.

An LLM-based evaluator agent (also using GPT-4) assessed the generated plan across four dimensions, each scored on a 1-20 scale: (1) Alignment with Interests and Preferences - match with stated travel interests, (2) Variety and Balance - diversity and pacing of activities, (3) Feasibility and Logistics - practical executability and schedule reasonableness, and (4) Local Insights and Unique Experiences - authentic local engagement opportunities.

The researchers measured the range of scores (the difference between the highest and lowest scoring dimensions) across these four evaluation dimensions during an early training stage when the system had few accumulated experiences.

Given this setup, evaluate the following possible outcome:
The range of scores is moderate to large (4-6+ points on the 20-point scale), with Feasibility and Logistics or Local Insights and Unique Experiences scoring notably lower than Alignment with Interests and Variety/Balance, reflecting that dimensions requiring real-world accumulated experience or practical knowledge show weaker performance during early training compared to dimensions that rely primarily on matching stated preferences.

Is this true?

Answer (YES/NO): NO